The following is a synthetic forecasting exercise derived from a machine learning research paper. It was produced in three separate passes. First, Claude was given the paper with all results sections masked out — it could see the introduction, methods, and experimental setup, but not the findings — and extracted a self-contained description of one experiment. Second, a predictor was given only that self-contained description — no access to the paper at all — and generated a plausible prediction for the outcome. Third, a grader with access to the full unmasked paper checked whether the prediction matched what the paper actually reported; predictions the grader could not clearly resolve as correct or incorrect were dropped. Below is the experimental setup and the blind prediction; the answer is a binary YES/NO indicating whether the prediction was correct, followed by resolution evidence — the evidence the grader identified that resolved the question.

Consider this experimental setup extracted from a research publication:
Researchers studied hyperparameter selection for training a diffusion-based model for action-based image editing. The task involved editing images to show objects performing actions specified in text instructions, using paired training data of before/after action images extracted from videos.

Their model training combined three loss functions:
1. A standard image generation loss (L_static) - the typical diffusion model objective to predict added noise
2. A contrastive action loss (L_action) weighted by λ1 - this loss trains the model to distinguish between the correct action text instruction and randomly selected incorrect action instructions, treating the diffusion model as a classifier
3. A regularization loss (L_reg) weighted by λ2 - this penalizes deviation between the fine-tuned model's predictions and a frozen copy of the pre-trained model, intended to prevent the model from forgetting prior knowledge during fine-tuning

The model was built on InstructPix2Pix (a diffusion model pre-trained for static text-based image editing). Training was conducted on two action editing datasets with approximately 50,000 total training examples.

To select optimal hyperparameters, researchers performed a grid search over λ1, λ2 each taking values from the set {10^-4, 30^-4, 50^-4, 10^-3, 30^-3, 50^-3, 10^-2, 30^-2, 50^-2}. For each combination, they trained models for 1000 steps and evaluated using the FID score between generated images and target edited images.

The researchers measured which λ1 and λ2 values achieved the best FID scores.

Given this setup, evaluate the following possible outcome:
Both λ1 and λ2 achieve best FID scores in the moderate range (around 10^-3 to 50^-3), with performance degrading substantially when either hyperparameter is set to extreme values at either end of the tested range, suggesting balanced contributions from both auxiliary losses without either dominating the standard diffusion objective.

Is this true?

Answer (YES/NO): NO